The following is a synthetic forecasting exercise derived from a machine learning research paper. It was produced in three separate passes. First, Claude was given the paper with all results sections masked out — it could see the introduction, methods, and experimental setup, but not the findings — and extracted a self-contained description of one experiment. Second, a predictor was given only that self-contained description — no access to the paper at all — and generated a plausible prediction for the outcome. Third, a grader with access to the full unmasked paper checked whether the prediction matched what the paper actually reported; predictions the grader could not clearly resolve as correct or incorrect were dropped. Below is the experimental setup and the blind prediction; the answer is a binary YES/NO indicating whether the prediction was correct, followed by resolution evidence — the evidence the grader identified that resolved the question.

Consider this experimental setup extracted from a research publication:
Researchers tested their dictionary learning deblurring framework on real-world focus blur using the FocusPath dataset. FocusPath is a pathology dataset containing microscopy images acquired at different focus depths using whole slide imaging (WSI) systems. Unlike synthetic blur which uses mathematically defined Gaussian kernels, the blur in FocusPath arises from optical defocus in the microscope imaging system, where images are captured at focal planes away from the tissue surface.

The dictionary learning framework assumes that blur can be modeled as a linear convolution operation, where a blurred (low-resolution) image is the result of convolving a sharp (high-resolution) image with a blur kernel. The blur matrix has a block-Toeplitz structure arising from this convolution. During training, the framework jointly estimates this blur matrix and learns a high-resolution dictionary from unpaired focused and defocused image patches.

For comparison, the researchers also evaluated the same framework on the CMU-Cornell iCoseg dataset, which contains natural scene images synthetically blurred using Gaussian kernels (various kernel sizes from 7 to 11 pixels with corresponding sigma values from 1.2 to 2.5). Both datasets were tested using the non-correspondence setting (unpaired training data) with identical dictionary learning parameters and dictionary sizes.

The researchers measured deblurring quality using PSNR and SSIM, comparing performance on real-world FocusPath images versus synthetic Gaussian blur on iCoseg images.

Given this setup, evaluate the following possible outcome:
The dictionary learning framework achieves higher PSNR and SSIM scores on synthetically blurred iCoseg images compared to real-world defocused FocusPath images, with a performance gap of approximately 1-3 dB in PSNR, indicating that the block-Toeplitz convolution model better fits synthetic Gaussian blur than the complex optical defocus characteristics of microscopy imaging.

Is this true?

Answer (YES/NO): NO